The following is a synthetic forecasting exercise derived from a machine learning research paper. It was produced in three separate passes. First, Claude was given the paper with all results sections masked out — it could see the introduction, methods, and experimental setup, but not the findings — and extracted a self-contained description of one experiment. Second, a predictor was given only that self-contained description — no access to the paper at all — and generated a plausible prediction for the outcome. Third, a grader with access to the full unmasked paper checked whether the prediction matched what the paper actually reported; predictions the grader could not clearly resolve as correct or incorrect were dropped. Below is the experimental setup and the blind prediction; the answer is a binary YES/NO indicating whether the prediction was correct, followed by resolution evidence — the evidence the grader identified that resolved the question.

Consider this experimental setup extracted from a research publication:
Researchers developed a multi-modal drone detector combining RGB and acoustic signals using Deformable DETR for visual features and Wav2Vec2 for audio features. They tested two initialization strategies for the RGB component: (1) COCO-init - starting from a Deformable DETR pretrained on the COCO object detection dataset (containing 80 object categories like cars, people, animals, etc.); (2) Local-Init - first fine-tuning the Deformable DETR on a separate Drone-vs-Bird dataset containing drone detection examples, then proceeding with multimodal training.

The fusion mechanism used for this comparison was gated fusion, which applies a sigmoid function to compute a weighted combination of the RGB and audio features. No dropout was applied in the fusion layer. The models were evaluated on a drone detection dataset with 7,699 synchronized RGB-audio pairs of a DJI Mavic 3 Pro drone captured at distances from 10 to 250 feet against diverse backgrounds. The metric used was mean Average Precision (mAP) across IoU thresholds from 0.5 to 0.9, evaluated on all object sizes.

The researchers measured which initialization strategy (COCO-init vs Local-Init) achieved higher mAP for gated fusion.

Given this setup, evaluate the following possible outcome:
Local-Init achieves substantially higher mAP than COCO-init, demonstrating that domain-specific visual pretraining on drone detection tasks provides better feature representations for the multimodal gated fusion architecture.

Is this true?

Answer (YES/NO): YES